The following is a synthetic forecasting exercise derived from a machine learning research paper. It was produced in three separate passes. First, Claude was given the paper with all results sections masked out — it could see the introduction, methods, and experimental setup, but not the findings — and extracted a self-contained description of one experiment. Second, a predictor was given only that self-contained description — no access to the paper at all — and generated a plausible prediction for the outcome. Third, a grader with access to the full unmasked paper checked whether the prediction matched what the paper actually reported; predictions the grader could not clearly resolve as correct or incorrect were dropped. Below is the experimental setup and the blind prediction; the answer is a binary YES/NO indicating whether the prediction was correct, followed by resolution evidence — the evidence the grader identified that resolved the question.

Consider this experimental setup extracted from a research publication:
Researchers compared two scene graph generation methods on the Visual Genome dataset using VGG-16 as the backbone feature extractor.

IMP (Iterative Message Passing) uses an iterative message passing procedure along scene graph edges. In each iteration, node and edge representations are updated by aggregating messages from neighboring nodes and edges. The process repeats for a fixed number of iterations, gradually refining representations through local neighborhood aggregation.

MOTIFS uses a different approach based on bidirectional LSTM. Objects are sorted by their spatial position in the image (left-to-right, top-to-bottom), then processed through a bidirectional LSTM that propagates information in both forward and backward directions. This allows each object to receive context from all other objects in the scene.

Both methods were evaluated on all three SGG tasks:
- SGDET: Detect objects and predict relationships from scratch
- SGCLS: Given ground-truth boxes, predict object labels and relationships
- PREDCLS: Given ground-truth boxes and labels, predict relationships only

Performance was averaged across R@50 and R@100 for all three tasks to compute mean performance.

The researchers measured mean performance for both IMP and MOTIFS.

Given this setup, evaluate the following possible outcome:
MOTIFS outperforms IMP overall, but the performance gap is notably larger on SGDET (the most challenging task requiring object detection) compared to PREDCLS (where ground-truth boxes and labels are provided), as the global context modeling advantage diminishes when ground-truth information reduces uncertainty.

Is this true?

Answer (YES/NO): NO